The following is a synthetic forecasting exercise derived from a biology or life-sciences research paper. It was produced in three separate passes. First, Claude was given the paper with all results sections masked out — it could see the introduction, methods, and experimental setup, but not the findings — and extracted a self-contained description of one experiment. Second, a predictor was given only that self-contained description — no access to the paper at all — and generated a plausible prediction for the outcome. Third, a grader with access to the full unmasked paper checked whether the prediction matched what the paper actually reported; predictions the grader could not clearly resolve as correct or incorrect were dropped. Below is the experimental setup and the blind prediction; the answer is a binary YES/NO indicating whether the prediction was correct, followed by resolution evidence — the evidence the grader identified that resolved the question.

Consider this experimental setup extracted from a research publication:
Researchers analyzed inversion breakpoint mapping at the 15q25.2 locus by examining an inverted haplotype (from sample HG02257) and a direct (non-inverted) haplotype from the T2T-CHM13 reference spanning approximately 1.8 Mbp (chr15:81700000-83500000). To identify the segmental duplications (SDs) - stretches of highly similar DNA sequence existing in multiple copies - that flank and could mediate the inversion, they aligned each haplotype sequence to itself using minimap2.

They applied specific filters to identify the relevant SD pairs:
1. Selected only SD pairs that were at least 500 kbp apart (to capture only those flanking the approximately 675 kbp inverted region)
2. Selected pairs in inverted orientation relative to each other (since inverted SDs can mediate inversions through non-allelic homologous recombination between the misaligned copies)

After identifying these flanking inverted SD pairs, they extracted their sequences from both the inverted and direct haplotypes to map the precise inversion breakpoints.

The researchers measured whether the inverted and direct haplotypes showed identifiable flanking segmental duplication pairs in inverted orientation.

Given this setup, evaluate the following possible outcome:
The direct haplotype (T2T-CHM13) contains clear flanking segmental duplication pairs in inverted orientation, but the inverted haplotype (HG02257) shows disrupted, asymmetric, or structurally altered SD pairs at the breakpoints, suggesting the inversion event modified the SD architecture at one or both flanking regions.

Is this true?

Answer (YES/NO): NO